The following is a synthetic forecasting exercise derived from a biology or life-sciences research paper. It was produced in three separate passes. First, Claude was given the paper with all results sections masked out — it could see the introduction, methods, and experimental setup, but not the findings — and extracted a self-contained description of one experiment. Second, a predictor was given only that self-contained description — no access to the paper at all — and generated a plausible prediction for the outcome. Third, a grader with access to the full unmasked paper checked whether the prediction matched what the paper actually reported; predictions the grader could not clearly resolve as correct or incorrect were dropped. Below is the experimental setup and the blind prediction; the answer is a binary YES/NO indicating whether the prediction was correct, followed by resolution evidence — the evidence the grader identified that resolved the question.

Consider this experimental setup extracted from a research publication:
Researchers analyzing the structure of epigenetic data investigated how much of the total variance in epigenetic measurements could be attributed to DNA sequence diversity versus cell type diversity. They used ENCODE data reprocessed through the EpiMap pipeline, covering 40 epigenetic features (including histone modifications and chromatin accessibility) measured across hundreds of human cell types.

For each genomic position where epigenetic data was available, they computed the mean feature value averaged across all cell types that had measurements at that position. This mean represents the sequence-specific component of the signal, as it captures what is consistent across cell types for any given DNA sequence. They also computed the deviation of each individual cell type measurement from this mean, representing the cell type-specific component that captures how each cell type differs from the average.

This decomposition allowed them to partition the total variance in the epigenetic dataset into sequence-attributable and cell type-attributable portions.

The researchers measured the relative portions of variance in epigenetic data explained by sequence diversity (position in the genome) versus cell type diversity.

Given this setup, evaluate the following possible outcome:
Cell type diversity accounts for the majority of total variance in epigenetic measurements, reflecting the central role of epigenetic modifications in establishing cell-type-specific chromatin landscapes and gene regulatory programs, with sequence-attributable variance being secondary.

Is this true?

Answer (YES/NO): NO